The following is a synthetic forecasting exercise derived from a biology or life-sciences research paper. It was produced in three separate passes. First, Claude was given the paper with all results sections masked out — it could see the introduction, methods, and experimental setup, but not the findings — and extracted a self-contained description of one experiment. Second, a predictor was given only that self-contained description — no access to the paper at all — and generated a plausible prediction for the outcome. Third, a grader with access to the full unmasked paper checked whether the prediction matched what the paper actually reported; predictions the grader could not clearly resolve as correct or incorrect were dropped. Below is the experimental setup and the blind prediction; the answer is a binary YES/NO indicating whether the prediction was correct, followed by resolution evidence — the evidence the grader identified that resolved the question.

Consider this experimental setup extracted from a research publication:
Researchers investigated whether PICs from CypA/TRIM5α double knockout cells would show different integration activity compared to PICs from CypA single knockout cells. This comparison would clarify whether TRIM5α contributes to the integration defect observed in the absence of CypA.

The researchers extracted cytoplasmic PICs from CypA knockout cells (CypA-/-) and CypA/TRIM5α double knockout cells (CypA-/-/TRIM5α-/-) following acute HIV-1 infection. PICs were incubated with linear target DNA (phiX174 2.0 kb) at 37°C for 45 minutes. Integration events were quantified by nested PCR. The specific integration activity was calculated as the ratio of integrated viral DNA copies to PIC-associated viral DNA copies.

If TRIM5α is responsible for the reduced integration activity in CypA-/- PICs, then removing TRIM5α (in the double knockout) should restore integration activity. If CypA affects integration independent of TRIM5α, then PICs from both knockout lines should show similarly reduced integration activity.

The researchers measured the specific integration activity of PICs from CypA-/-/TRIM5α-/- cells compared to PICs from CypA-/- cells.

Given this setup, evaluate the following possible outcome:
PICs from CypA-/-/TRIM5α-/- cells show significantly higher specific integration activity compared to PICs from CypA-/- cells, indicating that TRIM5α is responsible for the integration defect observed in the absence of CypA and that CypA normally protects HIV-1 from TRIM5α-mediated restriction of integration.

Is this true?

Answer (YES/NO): NO